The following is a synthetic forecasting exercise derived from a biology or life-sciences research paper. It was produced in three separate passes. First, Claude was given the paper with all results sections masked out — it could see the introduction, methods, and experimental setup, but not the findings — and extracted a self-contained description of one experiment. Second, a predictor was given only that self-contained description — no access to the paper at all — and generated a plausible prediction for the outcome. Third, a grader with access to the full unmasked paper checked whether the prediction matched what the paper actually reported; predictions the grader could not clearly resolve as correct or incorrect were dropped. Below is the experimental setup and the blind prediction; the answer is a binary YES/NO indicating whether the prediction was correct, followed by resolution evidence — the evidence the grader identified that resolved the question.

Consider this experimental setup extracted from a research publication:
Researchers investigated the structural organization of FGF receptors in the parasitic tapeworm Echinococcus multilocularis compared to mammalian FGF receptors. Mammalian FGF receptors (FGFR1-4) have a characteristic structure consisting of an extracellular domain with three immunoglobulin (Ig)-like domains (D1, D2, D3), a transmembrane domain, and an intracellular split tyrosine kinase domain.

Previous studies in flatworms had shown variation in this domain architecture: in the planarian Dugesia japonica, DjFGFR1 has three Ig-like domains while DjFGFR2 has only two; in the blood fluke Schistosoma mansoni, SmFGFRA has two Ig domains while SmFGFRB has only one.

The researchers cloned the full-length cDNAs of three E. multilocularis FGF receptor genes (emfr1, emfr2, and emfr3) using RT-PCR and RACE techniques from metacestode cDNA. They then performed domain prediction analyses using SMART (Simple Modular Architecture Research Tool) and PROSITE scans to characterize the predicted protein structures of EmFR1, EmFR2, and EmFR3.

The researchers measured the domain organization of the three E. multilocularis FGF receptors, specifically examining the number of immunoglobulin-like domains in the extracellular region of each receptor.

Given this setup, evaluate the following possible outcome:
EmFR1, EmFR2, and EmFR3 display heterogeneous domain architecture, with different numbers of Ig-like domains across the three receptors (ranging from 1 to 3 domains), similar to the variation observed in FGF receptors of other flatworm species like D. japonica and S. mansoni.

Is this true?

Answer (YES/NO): NO